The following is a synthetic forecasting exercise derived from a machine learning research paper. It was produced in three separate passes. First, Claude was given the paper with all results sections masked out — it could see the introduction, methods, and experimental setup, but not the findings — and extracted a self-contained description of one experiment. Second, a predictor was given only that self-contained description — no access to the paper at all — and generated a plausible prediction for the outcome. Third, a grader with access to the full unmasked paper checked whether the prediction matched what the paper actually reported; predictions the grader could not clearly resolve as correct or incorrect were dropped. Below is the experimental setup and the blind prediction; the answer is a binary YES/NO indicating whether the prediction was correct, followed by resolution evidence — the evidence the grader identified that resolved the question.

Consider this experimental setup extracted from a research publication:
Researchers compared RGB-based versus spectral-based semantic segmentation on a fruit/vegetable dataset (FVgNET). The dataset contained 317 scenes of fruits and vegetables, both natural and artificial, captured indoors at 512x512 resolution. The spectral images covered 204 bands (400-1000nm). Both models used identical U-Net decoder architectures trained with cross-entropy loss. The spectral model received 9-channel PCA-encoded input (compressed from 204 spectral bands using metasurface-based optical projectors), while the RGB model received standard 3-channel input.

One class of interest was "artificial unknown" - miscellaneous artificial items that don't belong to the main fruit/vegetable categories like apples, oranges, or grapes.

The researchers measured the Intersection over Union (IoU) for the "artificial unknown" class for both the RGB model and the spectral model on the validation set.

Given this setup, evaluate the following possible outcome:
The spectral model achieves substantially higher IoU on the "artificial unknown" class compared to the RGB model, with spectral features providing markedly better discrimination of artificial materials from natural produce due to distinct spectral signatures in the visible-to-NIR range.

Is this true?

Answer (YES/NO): NO